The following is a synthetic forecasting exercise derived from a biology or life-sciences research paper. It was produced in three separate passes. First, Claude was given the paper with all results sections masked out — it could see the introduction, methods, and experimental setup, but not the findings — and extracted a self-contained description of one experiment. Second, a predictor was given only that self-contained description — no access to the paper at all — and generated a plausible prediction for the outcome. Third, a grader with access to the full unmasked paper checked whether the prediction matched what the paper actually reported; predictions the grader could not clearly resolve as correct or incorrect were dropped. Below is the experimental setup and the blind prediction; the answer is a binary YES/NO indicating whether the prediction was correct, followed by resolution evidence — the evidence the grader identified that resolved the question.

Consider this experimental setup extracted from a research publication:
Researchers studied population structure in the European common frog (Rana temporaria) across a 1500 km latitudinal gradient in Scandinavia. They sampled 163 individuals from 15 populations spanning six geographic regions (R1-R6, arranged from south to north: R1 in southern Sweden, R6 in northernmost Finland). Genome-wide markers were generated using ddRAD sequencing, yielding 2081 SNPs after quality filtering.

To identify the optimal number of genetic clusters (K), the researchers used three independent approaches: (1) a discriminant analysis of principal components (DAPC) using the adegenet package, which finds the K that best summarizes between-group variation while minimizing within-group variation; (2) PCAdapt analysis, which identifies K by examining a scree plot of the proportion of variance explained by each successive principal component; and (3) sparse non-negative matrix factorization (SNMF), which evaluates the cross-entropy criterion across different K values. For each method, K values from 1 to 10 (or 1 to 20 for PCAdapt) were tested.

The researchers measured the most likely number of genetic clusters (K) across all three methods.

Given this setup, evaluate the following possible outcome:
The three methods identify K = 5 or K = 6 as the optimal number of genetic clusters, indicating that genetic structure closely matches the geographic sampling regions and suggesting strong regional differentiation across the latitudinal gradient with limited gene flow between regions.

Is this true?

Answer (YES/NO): YES